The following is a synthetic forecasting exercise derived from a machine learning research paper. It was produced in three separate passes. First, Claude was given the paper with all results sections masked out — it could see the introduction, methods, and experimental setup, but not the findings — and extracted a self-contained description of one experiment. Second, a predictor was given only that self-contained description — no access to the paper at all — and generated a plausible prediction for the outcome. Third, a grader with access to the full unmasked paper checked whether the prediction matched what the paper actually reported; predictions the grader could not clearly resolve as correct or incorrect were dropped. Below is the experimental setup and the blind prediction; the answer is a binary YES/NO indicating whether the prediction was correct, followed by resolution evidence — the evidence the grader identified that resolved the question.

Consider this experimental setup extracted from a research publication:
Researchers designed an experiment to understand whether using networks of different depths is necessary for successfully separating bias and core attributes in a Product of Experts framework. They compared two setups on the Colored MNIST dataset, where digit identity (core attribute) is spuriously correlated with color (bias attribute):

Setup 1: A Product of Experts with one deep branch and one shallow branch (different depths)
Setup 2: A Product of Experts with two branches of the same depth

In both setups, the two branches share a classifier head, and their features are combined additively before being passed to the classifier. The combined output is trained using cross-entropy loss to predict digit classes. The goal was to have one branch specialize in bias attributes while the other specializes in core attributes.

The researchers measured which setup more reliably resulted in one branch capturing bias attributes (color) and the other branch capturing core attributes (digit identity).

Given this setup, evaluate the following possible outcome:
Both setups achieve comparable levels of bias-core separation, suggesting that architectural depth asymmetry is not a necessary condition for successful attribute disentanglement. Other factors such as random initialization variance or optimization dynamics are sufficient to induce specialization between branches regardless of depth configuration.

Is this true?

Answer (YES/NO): NO